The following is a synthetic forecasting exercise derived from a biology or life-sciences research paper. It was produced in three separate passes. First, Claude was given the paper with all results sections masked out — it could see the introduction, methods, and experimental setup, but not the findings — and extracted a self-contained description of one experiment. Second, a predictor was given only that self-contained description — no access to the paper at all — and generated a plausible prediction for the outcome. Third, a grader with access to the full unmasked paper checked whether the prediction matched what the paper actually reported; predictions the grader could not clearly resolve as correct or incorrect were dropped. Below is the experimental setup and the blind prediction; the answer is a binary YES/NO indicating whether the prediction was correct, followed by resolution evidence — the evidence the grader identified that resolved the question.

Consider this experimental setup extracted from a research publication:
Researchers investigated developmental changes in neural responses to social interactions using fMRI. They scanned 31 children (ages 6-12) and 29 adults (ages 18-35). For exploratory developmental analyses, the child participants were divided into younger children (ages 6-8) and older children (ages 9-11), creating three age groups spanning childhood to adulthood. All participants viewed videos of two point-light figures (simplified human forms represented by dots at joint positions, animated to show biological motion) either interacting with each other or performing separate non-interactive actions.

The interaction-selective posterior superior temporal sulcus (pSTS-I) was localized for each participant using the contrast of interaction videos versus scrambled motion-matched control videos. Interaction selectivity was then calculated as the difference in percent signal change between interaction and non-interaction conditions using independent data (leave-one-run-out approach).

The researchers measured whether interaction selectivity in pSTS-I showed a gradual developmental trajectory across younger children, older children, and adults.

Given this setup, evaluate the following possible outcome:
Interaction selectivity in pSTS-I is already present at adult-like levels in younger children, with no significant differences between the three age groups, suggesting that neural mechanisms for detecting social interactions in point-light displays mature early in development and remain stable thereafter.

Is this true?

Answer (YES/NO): NO